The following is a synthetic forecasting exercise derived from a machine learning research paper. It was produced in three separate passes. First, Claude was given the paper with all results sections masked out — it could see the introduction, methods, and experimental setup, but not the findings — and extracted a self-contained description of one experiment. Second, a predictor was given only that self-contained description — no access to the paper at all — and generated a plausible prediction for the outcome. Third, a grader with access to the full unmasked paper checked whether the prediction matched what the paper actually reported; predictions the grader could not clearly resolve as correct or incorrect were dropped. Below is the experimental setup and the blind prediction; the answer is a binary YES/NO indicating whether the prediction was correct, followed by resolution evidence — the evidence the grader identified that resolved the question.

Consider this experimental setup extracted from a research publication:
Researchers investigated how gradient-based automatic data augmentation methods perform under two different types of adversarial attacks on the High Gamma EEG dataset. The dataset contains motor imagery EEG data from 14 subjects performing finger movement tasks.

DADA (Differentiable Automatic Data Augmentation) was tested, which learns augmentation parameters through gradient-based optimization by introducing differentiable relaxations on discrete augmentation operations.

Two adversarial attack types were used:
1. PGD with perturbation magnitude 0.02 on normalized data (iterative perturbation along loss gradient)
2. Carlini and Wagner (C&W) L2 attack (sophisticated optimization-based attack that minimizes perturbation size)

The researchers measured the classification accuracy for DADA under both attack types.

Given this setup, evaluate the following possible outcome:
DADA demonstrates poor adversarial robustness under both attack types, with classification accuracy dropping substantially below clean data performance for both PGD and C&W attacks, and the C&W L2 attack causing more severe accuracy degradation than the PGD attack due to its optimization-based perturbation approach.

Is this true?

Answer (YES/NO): NO